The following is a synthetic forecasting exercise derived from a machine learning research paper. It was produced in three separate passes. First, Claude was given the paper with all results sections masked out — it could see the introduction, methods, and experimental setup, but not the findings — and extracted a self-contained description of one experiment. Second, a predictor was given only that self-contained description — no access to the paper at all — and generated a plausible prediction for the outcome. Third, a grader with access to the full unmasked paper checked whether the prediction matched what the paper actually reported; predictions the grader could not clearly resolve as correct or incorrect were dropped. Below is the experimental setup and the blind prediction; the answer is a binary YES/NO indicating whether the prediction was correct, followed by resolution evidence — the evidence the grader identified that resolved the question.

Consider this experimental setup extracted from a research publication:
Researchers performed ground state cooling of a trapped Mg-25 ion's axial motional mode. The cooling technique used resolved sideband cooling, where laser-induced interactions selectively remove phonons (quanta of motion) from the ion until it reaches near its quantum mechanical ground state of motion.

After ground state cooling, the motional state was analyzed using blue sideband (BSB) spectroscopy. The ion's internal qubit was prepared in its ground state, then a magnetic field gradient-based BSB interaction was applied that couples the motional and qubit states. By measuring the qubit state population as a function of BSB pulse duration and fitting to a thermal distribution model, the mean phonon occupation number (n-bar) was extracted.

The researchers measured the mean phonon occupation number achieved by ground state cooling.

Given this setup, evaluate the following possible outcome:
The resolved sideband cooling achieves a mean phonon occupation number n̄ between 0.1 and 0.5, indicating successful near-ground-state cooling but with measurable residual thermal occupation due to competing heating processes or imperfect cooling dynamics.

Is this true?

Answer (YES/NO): NO